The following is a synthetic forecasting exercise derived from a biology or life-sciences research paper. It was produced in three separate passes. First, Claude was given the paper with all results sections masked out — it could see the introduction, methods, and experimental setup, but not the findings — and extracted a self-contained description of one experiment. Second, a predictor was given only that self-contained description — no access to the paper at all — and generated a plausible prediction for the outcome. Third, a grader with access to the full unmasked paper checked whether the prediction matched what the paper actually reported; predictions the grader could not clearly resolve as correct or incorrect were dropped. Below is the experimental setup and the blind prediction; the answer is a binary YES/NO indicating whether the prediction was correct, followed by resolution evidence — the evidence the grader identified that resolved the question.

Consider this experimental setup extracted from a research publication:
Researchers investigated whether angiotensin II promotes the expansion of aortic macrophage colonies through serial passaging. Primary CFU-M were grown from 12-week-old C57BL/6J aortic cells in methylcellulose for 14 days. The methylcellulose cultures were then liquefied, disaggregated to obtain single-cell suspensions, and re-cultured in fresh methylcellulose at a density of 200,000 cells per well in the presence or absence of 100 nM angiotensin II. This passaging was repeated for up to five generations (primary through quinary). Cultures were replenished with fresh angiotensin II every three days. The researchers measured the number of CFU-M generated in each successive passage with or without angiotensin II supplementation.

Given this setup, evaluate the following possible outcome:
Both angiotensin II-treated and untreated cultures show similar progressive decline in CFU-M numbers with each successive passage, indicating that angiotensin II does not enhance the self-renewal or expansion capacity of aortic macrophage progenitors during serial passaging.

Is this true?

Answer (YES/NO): NO